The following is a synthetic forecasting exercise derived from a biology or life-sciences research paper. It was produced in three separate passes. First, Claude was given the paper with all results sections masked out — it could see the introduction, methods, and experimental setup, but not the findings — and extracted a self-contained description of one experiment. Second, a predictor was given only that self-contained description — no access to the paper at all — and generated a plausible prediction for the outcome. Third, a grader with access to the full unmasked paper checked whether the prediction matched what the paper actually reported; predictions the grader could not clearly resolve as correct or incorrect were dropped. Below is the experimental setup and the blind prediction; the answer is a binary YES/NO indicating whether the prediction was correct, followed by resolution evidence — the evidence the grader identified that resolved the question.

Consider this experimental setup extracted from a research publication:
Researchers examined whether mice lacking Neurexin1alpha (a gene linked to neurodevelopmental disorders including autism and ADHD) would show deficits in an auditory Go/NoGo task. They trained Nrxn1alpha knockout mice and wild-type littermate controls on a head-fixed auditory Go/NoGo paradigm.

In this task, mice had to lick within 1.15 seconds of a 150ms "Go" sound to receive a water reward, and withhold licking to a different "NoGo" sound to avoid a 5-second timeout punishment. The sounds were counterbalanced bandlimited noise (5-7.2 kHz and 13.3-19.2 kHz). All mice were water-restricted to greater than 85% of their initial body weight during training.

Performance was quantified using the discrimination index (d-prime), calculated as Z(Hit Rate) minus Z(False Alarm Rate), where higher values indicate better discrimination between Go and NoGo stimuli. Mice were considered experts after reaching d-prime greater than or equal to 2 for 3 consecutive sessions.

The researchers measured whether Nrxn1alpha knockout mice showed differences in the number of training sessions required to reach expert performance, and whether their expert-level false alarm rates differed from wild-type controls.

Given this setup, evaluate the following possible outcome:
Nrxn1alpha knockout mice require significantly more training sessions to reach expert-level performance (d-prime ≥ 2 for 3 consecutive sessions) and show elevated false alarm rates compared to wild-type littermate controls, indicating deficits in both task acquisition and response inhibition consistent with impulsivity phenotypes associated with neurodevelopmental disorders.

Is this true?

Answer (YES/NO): NO